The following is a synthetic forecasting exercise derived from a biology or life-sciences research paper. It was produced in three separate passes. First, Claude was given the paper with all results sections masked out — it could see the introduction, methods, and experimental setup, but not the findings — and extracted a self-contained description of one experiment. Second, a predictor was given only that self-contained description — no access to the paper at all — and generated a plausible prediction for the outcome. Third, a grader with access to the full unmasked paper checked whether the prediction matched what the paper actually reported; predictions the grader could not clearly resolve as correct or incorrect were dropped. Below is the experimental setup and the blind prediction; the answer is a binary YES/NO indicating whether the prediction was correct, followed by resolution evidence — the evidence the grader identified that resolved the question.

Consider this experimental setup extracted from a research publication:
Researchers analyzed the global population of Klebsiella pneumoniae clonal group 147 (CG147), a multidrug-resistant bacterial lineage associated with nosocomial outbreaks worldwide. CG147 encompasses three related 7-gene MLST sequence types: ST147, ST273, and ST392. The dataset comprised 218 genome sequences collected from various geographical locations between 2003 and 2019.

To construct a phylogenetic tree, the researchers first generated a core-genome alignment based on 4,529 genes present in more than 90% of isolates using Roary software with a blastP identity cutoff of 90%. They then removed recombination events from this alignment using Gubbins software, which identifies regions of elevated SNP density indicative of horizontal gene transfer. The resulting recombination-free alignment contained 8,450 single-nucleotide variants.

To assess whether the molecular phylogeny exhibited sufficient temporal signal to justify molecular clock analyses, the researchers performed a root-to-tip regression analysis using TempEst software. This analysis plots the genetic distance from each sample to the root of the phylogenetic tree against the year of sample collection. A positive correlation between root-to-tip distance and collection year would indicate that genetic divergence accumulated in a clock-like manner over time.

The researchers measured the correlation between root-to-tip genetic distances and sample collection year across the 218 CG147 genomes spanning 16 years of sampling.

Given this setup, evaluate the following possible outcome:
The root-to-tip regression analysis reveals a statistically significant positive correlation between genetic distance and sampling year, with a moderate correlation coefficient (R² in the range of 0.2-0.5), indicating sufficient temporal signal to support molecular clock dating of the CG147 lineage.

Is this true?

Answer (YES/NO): NO